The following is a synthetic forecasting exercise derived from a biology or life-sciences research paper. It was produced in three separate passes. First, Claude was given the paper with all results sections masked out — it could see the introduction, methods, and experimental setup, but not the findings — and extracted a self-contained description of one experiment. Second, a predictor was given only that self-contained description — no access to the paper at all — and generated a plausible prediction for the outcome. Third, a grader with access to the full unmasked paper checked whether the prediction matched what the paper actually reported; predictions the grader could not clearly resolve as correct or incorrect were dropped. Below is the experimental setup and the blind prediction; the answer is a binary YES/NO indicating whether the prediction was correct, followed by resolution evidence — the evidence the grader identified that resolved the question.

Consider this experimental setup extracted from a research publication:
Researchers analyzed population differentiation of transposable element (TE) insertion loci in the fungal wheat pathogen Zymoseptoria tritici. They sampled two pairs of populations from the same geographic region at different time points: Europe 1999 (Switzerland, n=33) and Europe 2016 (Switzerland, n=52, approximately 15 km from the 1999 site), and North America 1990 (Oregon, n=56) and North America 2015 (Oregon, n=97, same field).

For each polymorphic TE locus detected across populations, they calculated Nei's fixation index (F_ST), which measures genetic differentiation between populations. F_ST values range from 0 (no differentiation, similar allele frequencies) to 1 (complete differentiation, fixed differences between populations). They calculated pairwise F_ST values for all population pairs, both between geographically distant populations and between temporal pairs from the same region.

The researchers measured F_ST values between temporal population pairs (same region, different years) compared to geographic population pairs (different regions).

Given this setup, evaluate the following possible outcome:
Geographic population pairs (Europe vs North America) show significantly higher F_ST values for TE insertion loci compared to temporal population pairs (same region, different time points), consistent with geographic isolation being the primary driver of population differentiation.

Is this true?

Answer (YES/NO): NO